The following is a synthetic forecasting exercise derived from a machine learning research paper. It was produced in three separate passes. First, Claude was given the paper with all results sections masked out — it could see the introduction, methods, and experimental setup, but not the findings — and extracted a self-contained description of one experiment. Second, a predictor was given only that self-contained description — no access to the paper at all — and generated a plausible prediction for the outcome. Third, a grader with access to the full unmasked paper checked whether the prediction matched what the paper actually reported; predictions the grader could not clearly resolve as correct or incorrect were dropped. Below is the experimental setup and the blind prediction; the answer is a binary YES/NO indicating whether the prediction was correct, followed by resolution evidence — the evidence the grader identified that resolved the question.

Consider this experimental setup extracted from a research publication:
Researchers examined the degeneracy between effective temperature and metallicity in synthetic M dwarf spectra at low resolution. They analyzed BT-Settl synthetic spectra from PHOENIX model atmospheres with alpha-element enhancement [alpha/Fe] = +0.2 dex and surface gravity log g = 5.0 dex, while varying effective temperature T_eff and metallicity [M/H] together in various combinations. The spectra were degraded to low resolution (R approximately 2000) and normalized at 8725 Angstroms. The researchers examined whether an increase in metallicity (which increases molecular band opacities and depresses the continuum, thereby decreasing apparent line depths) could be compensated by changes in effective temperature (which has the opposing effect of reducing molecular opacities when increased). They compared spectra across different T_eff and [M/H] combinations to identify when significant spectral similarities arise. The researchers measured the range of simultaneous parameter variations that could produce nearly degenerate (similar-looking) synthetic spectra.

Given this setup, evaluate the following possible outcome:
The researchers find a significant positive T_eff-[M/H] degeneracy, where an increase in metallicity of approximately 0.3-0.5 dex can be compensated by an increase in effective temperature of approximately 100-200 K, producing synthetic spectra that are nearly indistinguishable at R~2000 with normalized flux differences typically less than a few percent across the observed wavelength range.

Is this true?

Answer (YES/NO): NO